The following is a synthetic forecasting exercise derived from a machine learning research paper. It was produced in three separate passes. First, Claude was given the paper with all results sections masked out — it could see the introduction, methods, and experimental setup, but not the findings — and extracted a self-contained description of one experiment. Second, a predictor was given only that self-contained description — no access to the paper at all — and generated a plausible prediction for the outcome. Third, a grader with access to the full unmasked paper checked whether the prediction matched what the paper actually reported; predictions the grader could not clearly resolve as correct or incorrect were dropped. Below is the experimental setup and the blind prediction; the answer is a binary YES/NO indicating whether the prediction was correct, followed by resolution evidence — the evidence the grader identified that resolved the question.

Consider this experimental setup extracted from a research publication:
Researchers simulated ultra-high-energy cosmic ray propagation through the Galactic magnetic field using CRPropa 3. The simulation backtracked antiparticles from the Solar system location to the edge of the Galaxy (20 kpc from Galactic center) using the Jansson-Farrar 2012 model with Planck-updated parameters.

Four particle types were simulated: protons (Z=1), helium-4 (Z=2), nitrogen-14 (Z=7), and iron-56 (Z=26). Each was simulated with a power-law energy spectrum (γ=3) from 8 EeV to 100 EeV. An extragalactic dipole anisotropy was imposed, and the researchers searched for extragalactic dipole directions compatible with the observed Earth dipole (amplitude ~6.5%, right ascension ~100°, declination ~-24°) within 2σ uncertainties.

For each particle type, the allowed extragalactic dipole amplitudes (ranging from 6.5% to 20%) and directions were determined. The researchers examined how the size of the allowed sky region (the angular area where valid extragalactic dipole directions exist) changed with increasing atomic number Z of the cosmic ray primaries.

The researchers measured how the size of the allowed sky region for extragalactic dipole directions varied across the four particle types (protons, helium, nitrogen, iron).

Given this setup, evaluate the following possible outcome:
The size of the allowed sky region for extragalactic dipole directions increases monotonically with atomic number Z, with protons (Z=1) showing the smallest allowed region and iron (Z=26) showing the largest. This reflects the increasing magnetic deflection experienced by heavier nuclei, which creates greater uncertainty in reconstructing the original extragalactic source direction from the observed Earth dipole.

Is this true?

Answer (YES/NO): NO